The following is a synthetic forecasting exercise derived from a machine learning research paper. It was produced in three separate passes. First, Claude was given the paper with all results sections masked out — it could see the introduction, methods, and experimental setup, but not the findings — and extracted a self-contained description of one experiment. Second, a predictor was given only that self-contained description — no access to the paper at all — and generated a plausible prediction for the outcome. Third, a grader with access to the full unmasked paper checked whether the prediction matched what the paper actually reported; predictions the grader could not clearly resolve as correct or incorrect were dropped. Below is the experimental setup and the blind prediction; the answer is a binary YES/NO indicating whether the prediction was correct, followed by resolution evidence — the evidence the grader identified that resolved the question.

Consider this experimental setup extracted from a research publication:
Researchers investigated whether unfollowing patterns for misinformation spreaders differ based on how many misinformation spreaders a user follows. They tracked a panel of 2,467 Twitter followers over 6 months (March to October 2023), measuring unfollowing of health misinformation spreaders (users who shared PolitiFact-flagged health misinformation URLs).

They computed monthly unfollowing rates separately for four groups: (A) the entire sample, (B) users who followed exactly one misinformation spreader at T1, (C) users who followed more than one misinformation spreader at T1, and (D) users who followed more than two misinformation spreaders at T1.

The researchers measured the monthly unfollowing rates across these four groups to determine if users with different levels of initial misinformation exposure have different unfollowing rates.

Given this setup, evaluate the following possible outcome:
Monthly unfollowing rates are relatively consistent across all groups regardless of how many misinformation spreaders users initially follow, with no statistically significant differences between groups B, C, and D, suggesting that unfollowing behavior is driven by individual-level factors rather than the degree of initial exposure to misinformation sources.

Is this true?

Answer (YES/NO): NO